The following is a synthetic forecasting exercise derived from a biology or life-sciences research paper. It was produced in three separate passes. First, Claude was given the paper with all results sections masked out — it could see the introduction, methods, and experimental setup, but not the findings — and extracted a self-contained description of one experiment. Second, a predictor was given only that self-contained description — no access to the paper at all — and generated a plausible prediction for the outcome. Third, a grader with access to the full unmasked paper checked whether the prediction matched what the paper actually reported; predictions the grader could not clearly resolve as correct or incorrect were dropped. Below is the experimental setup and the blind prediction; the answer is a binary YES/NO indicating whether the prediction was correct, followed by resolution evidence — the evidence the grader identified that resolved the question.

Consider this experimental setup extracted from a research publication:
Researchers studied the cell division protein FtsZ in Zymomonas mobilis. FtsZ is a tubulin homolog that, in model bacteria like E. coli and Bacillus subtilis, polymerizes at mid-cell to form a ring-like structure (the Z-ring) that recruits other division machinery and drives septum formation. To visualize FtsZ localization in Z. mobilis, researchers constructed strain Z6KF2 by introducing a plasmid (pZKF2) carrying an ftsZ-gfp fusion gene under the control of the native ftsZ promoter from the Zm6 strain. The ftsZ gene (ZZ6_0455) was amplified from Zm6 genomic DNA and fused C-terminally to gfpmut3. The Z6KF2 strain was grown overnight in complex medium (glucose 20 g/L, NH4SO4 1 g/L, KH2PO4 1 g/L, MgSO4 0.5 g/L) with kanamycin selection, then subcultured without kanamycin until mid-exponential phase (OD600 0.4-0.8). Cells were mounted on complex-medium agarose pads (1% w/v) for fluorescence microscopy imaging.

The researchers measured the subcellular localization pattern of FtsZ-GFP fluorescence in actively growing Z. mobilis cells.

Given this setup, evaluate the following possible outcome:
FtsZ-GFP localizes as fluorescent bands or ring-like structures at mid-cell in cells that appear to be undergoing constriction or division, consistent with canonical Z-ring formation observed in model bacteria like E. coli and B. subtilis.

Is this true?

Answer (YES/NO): NO